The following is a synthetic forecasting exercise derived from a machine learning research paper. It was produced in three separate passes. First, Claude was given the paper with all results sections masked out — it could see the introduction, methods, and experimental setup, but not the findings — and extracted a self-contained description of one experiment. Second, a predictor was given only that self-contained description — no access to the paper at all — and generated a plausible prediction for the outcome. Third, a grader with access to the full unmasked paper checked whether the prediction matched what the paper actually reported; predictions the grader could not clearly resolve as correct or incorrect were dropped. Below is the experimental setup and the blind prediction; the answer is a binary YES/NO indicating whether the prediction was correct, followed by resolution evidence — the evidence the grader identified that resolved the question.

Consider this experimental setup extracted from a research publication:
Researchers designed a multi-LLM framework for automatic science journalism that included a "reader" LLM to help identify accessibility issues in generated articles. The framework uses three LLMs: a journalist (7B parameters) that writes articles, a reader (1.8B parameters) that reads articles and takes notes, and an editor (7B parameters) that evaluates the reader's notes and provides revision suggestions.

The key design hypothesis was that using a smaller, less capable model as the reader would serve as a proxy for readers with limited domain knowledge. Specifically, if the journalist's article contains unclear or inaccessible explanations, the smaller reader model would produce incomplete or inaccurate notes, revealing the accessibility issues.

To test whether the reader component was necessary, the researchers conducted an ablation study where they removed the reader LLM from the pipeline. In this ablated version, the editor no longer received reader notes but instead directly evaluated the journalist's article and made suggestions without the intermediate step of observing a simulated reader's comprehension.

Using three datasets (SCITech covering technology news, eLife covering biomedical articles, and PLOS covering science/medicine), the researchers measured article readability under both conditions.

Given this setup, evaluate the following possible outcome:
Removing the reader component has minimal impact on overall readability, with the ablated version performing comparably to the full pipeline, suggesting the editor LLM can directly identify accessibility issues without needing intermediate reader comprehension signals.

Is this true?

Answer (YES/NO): NO